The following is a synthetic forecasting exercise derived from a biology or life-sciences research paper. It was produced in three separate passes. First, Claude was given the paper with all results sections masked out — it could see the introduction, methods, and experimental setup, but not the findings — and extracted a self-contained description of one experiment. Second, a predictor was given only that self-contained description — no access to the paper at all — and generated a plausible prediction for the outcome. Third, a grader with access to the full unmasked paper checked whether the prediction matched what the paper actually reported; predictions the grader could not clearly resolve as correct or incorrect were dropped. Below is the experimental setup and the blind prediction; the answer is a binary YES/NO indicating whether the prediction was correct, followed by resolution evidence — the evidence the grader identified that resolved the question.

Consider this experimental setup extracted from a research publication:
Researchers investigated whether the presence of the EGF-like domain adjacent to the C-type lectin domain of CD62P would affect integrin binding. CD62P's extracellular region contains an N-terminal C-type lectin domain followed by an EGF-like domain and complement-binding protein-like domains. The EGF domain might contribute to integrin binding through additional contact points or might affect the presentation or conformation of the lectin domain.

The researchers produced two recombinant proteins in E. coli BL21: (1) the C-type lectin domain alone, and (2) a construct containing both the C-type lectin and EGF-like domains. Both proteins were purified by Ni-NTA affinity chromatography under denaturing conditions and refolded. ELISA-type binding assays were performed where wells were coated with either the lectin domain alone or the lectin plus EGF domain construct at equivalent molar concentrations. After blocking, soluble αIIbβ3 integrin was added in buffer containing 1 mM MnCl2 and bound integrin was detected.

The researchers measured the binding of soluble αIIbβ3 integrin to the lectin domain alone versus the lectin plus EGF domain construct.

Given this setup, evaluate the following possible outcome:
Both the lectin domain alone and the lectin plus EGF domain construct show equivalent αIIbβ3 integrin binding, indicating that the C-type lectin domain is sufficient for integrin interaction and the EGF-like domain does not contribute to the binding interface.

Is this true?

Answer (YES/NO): NO